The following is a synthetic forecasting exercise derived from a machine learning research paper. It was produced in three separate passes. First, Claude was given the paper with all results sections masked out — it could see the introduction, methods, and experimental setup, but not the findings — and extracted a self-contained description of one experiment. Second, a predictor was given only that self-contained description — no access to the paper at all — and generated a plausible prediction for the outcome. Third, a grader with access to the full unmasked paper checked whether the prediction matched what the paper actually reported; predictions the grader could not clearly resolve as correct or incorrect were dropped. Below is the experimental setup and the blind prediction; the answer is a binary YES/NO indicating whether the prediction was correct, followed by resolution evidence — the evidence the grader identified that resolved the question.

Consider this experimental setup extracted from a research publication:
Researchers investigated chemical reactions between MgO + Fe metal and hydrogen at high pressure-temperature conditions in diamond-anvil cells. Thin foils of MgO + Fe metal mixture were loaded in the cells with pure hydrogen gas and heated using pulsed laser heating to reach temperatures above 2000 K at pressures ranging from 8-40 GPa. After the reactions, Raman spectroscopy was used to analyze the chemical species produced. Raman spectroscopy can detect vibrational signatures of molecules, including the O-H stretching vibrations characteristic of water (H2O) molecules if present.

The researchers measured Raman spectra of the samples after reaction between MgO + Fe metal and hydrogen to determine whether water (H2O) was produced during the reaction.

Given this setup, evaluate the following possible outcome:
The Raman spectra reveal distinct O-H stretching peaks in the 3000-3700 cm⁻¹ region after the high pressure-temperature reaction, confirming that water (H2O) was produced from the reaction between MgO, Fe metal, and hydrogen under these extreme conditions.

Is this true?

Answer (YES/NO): YES